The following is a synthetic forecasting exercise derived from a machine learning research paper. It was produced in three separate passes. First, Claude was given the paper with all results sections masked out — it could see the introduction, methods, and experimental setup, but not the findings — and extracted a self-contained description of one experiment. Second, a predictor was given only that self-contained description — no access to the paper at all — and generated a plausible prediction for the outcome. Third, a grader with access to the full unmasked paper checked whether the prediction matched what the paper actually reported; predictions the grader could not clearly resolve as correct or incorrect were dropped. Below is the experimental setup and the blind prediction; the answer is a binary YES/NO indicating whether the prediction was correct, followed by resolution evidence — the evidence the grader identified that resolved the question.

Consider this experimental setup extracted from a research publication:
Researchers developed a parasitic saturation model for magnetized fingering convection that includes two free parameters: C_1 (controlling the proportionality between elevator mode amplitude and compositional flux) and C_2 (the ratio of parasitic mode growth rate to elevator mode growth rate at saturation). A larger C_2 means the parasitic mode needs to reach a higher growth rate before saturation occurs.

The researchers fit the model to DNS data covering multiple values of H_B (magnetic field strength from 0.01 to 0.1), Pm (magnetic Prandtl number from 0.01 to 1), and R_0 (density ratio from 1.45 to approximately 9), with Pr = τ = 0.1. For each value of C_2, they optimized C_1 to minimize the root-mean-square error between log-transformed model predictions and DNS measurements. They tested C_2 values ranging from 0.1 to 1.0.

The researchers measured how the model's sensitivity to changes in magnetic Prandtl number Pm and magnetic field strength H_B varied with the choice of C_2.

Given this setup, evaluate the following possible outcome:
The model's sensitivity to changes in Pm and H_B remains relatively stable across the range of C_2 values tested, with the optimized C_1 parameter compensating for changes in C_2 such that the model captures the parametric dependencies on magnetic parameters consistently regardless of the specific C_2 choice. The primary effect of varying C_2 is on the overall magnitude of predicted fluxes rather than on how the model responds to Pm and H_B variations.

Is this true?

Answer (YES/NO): NO